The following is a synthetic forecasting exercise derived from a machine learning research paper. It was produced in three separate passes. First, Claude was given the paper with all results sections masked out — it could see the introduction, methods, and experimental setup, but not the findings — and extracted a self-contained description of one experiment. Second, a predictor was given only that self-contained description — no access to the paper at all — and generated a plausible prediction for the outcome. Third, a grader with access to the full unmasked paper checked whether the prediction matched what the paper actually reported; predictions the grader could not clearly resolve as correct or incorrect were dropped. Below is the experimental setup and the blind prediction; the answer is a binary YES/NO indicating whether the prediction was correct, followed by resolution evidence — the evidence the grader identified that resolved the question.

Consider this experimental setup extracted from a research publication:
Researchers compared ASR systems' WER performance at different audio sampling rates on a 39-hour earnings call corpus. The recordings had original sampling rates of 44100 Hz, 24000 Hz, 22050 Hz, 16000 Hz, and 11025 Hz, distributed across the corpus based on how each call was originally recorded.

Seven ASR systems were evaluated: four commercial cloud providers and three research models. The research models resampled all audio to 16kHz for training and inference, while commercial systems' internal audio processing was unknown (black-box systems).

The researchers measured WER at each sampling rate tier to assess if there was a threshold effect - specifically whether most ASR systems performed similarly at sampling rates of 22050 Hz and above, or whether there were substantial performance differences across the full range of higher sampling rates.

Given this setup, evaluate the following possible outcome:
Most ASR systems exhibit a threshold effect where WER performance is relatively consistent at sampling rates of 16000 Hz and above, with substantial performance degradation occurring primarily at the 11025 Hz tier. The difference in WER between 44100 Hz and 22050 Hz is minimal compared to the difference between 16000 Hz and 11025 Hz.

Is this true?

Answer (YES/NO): NO